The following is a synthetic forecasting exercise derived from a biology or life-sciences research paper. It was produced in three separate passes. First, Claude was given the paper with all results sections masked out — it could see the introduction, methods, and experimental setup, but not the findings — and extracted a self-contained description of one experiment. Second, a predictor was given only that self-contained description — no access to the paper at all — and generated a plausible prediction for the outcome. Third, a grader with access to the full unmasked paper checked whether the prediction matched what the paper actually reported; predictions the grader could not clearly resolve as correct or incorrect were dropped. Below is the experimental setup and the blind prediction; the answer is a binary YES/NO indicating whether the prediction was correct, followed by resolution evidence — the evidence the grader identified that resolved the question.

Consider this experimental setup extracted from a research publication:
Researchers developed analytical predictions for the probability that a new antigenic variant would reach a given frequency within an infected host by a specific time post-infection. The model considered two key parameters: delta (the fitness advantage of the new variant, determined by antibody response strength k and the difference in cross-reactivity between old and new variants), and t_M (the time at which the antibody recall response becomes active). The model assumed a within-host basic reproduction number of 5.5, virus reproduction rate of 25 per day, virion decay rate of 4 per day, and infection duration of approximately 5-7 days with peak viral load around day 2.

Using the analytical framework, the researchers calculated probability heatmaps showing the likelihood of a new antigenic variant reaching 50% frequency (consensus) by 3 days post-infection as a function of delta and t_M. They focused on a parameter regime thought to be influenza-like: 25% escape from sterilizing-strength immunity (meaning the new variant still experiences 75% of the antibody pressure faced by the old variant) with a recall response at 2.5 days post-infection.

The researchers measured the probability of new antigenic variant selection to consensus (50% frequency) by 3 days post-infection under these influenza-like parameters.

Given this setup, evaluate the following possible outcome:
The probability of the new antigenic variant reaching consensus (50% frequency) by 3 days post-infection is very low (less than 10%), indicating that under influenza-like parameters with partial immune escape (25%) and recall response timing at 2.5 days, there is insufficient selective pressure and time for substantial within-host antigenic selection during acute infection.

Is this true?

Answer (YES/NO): YES